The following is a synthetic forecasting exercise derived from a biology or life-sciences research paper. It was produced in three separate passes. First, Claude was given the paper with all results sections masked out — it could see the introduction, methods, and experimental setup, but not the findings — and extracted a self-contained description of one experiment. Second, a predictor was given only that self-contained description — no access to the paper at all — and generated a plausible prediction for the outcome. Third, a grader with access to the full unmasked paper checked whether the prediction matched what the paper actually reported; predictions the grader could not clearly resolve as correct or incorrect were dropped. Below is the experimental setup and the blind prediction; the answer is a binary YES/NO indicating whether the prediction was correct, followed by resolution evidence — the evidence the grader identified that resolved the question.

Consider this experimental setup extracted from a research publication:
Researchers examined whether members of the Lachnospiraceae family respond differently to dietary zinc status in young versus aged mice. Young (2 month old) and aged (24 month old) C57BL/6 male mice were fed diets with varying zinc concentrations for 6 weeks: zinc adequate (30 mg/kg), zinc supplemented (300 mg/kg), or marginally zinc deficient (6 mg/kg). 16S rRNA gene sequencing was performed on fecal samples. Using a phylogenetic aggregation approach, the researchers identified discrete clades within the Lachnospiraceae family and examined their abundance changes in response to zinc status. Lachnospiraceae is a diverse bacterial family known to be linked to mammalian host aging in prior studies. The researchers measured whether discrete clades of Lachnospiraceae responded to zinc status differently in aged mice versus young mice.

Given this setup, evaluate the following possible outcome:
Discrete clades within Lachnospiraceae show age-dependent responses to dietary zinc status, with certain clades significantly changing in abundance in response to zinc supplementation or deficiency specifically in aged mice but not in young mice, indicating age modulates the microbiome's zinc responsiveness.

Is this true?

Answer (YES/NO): YES